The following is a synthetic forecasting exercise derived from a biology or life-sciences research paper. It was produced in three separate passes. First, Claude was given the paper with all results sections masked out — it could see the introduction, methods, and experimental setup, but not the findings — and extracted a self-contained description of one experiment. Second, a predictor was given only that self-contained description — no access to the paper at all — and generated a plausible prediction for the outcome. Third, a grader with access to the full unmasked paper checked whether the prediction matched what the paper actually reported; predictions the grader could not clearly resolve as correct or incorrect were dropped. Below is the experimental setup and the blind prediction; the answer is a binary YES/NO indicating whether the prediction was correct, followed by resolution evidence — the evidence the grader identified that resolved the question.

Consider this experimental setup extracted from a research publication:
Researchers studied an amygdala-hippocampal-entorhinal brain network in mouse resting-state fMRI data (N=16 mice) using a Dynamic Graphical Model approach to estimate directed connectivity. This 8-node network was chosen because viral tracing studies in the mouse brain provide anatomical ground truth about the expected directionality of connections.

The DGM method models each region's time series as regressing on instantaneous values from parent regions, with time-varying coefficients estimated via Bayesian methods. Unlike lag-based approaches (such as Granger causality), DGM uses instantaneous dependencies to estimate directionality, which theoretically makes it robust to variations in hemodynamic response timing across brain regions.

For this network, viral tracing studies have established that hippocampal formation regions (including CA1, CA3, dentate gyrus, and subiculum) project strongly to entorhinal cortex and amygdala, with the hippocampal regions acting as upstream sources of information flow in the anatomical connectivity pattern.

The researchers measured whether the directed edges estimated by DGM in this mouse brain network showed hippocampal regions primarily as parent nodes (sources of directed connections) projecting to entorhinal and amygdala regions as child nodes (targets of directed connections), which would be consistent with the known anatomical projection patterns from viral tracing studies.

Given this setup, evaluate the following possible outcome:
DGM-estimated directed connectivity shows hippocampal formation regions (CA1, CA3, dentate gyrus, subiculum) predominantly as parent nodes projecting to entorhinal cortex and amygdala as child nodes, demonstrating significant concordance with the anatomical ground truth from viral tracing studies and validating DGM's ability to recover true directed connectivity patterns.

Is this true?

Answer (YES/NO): NO